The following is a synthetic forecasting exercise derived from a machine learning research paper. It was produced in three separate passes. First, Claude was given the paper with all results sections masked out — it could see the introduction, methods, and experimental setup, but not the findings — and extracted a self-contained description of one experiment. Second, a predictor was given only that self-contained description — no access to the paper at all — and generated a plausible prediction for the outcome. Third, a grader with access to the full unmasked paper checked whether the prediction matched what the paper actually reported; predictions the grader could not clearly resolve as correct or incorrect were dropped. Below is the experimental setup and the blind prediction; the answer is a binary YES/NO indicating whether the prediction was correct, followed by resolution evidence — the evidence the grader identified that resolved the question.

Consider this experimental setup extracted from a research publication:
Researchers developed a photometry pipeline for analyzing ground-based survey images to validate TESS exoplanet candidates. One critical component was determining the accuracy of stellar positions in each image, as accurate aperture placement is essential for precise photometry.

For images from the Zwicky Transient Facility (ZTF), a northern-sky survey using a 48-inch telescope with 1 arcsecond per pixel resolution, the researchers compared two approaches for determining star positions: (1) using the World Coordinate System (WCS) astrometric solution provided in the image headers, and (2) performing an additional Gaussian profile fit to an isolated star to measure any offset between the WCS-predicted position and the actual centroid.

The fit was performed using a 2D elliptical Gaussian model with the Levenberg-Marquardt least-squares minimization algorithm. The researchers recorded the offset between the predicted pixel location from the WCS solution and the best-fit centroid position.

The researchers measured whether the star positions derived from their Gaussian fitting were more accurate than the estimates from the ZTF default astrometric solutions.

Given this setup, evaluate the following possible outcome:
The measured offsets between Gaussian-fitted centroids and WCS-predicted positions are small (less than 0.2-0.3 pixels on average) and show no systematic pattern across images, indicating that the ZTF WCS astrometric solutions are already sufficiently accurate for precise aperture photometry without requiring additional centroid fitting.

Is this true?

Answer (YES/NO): NO